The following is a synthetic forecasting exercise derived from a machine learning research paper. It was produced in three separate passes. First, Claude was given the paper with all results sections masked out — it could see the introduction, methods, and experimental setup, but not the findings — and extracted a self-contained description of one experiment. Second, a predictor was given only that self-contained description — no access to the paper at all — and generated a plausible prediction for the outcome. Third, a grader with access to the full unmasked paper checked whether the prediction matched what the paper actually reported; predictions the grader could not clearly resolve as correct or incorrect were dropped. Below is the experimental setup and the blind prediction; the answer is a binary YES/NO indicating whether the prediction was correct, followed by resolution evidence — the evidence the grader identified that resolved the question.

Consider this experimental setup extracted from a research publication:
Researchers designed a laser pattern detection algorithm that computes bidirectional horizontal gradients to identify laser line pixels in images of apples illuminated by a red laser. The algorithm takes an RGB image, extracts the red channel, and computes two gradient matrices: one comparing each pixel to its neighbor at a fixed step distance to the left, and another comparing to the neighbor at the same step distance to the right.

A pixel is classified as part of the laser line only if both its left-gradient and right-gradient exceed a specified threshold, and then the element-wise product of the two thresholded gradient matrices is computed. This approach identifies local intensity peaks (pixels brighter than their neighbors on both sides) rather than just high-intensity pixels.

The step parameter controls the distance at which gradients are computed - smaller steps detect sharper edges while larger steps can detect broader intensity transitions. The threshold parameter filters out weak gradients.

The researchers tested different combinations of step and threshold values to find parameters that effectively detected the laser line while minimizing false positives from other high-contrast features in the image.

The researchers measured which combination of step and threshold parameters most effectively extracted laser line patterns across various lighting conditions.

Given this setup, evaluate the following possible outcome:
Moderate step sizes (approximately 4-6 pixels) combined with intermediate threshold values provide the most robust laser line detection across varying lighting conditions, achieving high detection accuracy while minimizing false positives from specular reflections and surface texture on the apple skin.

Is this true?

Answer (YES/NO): YES